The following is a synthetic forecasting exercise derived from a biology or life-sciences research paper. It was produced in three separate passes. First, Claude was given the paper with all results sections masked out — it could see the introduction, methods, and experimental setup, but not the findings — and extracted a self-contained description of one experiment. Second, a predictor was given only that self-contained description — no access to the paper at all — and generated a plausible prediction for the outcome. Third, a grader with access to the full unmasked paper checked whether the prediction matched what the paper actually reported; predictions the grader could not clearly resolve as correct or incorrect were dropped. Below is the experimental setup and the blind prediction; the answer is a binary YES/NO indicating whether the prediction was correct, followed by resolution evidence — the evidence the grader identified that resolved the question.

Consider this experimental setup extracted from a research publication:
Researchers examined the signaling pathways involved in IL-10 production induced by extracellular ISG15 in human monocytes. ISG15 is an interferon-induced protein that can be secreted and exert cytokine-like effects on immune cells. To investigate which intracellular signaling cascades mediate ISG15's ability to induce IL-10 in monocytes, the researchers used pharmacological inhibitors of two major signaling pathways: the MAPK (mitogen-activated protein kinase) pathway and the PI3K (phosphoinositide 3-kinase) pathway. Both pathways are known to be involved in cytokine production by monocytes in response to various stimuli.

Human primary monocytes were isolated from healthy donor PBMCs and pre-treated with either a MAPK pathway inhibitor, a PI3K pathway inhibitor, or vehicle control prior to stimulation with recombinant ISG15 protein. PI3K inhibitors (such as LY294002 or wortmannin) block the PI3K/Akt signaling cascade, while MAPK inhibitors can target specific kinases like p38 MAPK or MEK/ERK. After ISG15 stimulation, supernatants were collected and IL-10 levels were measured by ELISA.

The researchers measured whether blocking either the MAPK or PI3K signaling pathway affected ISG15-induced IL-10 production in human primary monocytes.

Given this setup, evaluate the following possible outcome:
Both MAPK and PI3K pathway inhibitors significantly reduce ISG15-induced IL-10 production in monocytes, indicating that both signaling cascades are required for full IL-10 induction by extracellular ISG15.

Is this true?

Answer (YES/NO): YES